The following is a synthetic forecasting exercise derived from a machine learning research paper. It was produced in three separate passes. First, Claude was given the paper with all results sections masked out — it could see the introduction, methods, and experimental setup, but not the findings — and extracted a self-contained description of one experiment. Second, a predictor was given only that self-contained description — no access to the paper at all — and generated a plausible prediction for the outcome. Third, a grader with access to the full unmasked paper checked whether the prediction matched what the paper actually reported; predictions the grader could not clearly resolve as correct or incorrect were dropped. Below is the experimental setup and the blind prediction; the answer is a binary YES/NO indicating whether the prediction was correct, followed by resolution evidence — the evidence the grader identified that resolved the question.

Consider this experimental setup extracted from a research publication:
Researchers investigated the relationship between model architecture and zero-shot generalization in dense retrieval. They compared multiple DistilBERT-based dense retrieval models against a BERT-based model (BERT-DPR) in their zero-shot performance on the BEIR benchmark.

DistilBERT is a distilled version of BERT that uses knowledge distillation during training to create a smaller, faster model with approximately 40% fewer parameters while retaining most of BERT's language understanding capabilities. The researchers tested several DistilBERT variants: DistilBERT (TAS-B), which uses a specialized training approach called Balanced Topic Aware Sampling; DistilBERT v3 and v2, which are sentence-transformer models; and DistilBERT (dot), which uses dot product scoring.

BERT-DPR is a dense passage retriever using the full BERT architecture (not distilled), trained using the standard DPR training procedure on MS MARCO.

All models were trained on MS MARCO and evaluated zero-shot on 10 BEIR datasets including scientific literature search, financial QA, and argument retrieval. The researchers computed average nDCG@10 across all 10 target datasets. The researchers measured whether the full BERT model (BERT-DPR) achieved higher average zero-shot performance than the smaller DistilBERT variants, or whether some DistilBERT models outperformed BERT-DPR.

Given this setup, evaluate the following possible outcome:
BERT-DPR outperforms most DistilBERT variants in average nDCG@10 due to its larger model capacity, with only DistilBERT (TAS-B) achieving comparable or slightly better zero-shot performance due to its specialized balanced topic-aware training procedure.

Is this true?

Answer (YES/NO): NO